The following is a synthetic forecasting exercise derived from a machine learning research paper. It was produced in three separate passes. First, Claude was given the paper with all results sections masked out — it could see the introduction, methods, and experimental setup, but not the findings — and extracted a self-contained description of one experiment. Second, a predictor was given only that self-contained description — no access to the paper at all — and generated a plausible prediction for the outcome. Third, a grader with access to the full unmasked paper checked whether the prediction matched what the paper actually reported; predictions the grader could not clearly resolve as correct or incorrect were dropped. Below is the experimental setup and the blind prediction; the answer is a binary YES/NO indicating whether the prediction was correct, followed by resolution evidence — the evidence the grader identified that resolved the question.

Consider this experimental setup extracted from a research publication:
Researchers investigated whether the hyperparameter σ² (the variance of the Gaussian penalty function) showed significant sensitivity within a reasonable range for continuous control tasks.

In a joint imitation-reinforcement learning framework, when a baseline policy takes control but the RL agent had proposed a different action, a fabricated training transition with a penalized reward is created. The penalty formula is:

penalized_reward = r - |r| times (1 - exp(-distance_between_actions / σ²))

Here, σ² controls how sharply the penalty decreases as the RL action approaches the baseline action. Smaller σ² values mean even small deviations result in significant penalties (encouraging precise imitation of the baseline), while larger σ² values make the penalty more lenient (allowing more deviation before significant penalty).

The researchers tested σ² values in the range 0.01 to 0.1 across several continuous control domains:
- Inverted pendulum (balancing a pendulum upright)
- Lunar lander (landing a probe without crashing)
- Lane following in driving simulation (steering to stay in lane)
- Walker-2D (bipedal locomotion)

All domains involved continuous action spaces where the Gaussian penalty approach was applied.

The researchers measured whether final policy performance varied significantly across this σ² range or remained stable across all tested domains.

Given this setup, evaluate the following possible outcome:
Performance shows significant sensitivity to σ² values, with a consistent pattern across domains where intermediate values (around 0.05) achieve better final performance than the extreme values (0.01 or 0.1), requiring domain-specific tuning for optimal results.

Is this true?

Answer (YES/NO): NO